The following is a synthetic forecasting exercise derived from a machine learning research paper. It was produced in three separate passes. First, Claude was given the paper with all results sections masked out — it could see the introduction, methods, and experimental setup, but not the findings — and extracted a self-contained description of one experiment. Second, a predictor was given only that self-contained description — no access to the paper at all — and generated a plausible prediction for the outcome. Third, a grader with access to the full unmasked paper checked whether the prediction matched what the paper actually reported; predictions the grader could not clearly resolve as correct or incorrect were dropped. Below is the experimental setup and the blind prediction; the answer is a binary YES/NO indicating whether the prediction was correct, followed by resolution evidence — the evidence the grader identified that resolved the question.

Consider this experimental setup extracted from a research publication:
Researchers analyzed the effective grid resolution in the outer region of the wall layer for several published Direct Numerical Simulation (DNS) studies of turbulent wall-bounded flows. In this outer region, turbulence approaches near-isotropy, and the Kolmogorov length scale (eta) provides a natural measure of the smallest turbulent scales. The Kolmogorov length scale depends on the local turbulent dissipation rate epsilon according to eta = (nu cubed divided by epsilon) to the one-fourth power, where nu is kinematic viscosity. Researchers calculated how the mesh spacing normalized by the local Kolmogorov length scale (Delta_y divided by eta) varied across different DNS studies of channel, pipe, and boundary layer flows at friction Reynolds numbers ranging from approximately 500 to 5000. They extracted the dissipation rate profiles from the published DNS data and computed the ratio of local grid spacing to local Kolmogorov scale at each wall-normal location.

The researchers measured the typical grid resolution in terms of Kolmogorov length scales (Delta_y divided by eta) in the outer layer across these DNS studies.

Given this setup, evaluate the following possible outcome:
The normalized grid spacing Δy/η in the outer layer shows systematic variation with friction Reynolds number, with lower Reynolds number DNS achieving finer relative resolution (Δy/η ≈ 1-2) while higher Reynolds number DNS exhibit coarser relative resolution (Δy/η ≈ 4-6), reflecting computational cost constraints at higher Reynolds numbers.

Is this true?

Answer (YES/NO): NO